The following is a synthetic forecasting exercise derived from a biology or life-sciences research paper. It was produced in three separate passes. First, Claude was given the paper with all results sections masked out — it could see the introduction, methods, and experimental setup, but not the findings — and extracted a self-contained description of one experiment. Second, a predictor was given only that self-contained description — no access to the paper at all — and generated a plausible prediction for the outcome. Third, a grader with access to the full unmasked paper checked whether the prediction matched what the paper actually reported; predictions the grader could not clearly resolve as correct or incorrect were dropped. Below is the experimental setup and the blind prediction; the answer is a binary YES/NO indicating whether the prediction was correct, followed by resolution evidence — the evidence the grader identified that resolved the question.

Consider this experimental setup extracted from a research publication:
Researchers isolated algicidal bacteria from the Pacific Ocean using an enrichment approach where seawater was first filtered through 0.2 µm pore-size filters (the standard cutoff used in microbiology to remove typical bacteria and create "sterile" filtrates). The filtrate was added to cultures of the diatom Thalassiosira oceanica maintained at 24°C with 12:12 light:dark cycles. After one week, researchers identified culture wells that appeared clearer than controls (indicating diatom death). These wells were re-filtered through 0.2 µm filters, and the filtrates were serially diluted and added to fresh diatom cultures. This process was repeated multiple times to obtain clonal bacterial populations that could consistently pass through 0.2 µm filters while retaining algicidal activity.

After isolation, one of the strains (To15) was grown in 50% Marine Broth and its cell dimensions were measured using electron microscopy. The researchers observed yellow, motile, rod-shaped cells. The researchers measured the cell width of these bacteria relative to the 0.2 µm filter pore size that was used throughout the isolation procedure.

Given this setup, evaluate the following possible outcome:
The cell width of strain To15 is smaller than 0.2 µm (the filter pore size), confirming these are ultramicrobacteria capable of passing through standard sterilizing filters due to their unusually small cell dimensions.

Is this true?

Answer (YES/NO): NO